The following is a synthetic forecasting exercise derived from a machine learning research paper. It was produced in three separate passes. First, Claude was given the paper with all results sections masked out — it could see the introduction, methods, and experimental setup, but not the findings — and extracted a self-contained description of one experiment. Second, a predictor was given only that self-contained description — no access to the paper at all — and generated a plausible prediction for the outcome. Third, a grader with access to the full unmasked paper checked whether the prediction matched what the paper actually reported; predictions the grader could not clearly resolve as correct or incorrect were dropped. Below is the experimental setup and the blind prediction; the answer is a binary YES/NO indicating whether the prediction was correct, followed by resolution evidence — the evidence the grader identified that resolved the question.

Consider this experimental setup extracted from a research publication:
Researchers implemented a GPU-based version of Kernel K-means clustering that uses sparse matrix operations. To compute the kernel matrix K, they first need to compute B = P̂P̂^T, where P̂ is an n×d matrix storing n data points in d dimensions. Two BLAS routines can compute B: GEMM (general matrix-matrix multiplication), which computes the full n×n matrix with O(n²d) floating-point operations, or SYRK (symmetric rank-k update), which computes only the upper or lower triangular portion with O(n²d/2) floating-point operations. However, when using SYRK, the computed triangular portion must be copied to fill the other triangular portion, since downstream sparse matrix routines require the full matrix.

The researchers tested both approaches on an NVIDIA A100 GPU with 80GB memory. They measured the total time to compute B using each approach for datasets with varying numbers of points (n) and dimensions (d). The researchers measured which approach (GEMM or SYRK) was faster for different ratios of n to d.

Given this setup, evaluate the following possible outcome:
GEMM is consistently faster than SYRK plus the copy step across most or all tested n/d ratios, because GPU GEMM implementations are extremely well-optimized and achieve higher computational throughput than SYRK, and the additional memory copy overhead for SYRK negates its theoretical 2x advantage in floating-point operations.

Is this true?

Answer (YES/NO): NO